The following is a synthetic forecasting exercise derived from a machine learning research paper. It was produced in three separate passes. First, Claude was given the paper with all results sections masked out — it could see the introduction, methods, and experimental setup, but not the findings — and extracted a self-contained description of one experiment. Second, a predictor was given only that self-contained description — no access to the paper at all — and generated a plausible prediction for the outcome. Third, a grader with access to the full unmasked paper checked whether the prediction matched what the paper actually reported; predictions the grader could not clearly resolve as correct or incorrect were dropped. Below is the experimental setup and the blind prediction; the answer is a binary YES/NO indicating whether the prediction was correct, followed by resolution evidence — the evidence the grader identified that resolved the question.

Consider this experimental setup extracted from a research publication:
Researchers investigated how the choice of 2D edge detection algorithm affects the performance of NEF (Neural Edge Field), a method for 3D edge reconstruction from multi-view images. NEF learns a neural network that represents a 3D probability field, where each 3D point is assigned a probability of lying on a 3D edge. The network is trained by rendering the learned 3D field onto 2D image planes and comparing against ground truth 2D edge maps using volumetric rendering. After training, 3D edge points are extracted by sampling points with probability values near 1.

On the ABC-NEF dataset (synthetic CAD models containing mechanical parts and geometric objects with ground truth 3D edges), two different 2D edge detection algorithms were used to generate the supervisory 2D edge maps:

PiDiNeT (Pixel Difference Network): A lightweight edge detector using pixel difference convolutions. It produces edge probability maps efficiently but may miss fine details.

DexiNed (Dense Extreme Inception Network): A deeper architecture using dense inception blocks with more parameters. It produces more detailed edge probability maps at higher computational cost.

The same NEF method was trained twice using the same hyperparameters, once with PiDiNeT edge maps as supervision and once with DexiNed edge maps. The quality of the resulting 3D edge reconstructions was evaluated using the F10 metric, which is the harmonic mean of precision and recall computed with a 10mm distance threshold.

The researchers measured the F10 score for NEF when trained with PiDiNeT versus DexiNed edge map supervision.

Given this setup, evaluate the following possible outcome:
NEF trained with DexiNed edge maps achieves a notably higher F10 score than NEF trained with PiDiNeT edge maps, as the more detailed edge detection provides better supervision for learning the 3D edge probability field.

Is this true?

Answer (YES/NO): NO